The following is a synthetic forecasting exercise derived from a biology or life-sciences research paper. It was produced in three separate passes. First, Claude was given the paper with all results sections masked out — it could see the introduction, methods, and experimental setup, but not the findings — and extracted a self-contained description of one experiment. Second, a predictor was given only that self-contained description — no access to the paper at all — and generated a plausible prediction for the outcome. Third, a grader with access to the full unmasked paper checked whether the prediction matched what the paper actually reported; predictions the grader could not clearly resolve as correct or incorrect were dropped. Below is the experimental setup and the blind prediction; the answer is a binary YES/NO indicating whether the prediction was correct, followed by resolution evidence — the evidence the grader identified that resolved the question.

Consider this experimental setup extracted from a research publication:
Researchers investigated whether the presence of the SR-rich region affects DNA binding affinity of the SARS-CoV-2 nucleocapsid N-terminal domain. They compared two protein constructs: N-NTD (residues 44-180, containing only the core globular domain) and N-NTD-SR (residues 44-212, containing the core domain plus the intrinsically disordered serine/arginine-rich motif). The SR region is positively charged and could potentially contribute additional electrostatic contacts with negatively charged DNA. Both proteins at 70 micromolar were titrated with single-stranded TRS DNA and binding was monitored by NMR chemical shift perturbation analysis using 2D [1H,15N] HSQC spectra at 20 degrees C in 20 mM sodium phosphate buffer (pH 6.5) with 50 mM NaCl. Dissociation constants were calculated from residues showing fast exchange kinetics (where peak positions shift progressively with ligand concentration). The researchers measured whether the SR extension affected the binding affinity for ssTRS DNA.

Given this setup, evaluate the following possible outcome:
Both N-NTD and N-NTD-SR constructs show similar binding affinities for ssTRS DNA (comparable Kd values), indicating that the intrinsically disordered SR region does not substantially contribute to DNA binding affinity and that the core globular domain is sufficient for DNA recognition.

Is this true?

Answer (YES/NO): NO